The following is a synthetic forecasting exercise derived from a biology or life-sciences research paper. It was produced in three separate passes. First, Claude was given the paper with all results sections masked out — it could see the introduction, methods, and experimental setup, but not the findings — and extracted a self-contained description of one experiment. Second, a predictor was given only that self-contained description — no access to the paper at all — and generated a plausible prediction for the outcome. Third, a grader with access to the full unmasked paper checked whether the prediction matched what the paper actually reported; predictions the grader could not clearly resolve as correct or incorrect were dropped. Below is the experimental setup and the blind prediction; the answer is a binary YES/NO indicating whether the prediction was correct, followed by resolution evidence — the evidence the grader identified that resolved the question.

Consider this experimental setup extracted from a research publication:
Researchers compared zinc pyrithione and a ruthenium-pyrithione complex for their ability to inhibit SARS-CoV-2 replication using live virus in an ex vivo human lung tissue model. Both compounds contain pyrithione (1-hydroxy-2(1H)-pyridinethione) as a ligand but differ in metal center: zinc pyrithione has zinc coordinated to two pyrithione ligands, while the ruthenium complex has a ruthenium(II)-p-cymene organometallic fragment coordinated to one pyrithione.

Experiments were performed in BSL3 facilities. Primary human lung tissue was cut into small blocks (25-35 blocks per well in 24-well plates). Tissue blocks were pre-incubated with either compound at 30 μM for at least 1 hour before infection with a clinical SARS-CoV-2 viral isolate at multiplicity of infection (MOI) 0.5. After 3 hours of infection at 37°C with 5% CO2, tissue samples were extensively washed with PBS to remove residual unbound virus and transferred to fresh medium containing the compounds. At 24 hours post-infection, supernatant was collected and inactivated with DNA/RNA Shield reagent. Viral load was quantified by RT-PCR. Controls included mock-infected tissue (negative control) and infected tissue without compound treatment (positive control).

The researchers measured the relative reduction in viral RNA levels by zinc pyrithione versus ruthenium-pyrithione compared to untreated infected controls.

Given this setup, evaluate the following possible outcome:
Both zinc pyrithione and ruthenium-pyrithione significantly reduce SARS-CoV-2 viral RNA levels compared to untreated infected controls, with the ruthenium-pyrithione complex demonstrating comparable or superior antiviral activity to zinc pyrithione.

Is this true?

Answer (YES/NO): NO